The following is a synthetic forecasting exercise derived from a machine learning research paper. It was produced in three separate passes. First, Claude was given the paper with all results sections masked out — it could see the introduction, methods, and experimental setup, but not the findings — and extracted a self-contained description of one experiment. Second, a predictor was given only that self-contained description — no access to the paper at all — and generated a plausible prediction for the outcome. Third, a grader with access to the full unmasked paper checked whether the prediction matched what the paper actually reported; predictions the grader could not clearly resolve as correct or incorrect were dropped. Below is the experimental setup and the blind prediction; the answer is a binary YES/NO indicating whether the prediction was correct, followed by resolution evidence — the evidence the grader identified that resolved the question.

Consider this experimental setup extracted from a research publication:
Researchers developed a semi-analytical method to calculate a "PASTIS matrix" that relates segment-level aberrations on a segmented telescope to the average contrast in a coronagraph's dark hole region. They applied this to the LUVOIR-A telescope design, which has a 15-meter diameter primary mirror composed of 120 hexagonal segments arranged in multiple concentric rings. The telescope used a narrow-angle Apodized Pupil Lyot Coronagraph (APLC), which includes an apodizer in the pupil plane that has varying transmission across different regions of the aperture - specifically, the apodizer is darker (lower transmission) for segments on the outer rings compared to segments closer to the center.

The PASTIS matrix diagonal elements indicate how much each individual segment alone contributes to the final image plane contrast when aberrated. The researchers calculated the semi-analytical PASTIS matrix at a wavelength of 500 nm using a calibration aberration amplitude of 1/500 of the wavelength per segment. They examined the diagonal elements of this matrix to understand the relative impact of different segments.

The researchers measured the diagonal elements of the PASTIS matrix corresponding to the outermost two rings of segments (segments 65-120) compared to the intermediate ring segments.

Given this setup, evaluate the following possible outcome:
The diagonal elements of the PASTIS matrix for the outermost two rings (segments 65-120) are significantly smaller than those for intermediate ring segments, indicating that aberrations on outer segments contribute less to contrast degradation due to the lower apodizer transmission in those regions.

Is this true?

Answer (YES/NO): YES